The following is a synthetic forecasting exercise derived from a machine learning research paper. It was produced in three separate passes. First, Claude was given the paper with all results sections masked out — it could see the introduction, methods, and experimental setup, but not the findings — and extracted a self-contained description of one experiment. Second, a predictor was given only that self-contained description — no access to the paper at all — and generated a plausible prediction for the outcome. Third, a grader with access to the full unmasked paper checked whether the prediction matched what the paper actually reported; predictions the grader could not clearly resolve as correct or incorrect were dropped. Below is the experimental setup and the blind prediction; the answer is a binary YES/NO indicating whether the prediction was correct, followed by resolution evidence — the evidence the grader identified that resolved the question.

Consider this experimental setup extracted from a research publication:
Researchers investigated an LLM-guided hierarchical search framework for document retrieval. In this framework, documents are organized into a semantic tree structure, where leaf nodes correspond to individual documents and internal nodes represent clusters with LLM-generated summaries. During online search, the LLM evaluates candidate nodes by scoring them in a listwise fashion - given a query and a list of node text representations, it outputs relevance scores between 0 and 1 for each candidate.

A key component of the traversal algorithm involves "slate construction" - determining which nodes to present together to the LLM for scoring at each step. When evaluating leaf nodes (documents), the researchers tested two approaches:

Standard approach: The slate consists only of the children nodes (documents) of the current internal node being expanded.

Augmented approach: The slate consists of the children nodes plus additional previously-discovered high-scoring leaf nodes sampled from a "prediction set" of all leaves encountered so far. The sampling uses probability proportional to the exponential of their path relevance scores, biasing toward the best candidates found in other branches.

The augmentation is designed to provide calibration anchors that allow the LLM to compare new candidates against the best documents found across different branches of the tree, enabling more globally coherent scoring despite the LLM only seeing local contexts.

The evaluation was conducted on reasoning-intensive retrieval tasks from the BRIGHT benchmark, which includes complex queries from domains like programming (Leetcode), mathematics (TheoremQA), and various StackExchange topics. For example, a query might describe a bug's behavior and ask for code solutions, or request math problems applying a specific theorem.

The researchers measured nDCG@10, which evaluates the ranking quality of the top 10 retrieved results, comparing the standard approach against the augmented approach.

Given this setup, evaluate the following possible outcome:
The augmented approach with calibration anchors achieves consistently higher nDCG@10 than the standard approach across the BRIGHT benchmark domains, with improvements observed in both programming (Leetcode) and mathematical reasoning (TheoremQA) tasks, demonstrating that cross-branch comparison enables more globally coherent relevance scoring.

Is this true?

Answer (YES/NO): NO